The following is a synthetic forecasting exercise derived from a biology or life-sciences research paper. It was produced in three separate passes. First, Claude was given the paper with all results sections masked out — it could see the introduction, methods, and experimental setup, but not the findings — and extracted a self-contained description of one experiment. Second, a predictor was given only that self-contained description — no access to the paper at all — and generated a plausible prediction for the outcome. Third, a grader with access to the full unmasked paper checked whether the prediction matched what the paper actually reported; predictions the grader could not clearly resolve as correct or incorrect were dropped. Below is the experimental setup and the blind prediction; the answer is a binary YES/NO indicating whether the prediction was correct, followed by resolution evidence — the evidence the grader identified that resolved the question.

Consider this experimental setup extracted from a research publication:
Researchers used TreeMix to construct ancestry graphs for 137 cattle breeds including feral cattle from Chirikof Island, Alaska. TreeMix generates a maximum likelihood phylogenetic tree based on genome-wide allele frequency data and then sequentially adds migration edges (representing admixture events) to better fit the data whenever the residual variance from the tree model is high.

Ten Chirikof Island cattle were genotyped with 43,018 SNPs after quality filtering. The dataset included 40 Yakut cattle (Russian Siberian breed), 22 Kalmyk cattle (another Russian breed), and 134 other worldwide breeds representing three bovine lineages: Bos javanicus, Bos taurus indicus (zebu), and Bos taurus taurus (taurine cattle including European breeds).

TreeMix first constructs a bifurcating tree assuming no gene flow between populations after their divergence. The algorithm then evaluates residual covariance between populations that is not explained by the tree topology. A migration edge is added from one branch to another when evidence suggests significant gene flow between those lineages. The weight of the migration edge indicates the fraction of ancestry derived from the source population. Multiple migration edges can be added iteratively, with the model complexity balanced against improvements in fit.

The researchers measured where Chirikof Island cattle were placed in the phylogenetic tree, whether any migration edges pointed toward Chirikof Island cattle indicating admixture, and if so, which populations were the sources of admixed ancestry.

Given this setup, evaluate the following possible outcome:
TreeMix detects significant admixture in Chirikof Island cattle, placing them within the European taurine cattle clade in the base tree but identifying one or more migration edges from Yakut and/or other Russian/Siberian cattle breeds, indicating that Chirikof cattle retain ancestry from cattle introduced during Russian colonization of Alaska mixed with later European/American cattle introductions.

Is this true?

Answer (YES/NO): YES